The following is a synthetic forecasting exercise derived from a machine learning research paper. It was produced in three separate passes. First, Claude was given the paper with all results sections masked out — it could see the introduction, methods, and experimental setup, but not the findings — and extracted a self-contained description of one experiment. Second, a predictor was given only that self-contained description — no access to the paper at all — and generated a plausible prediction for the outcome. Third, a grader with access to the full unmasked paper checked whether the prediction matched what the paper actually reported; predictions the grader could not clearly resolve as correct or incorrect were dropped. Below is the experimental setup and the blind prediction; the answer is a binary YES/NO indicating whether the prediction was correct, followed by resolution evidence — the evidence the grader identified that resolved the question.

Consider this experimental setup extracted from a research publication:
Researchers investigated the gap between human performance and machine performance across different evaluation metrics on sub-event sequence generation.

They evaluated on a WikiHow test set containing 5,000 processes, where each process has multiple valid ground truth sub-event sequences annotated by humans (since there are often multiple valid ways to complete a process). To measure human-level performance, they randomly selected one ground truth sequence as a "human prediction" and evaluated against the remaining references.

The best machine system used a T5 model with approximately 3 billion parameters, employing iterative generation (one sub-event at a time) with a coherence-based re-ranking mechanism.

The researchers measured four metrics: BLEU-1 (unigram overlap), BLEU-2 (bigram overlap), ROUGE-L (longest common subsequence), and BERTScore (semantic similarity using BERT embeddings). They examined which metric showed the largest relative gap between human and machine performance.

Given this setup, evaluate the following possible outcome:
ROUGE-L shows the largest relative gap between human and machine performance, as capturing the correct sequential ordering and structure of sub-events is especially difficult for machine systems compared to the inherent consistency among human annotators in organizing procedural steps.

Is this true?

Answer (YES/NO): NO